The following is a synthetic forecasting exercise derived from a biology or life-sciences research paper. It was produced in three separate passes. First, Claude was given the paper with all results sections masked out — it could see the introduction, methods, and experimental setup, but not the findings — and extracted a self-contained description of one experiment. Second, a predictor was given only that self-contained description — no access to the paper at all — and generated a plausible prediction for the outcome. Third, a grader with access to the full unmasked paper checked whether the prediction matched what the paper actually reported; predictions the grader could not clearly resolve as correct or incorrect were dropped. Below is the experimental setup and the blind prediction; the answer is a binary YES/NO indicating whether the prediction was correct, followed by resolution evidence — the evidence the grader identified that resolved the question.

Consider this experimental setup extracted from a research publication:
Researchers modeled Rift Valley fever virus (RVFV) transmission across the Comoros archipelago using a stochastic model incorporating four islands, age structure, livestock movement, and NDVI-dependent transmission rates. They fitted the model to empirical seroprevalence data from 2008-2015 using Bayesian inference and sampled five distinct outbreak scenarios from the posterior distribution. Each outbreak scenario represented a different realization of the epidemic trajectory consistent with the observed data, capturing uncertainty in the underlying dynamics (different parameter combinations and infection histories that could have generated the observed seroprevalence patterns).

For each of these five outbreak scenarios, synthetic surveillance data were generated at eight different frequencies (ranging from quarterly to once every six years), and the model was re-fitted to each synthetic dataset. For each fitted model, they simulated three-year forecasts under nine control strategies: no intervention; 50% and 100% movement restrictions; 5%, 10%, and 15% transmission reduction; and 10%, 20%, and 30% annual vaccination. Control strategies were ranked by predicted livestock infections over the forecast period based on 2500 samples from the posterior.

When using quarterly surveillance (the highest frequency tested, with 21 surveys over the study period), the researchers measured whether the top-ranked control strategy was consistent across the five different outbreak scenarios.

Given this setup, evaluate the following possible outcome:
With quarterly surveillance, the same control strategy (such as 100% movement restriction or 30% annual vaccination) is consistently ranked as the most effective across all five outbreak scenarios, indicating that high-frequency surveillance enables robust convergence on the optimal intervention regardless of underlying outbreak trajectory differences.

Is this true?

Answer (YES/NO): NO